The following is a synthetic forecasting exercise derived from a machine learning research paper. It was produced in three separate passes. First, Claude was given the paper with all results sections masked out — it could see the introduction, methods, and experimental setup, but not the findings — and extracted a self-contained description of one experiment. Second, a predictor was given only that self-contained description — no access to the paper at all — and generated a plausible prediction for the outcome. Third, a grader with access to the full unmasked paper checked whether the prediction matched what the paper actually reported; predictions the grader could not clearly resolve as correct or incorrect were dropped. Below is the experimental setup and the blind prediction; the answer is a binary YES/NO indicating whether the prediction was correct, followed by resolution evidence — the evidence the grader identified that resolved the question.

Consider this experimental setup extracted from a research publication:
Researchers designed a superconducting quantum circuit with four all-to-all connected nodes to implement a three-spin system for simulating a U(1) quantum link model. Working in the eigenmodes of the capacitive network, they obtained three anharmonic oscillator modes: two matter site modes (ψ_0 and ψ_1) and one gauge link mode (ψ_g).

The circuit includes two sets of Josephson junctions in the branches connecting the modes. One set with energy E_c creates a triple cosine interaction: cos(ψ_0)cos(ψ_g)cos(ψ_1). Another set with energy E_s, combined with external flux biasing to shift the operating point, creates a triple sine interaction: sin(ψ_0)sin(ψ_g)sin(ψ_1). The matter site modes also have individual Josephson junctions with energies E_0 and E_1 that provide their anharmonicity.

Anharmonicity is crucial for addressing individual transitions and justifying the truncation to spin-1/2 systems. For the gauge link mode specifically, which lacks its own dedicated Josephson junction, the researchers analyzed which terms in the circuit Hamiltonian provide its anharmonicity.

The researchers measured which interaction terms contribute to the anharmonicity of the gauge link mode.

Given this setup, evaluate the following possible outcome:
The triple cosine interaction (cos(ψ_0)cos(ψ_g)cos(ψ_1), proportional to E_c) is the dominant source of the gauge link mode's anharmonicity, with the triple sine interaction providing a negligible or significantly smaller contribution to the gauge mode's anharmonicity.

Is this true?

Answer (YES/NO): YES